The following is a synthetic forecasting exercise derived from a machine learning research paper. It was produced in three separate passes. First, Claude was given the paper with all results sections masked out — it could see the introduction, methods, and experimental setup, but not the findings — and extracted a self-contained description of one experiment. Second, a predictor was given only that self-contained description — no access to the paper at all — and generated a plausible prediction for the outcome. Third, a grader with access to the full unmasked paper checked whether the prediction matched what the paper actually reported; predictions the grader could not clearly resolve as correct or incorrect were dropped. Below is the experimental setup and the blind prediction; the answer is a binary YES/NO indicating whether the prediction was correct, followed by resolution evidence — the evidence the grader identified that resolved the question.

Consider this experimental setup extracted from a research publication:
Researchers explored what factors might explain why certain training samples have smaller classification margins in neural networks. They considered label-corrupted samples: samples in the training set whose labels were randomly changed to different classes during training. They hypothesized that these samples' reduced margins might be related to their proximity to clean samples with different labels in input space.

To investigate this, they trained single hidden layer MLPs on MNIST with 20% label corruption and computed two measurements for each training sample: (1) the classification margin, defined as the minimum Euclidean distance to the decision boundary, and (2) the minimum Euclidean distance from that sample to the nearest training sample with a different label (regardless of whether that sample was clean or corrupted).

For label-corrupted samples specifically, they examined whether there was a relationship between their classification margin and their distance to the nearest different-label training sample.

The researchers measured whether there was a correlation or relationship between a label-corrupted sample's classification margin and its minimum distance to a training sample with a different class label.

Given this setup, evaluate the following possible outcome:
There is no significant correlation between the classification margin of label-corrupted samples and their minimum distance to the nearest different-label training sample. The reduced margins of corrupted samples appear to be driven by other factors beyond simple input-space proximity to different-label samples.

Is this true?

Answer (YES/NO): NO